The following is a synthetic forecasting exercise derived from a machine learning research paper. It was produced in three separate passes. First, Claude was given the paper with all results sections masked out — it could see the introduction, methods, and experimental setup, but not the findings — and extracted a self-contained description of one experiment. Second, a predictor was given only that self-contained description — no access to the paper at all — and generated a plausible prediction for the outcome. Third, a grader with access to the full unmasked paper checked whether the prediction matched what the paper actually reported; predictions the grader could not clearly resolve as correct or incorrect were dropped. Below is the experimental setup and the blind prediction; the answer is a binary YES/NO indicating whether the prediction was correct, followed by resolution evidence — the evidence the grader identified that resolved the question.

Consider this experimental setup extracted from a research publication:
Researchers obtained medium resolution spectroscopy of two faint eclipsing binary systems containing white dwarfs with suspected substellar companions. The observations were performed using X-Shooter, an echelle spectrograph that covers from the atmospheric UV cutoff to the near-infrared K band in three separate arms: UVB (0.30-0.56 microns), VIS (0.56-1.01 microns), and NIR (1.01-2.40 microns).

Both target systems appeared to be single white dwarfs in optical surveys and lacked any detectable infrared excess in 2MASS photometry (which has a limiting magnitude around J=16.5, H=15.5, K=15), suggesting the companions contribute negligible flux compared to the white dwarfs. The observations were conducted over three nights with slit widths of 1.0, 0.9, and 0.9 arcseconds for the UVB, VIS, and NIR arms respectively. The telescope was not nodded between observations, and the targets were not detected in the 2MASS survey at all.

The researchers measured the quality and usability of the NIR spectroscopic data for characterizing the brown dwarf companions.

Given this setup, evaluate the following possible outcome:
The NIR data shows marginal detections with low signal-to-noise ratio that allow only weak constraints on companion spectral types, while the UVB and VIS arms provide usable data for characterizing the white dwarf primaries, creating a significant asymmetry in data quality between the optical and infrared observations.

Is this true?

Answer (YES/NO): NO